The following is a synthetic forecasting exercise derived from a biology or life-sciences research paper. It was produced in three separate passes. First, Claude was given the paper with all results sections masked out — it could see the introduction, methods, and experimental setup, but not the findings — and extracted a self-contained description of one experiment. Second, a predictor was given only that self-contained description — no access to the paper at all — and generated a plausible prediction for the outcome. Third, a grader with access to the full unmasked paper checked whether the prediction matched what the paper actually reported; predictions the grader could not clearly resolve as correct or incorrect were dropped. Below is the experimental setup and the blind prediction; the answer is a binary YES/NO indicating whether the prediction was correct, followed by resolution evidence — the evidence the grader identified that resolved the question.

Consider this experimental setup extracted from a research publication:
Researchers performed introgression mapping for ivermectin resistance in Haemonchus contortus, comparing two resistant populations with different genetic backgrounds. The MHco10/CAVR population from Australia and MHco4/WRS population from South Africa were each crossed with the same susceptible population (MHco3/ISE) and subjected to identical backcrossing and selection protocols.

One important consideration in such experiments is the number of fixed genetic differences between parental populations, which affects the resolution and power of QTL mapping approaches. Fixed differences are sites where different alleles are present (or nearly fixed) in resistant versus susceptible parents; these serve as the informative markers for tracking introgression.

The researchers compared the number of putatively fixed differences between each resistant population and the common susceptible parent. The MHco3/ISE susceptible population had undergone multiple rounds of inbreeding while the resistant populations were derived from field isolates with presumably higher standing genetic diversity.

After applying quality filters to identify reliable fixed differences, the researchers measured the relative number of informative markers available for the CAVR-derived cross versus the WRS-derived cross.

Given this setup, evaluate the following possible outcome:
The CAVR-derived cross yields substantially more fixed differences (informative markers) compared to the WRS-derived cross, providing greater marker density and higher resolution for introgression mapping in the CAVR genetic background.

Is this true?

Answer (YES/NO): YES